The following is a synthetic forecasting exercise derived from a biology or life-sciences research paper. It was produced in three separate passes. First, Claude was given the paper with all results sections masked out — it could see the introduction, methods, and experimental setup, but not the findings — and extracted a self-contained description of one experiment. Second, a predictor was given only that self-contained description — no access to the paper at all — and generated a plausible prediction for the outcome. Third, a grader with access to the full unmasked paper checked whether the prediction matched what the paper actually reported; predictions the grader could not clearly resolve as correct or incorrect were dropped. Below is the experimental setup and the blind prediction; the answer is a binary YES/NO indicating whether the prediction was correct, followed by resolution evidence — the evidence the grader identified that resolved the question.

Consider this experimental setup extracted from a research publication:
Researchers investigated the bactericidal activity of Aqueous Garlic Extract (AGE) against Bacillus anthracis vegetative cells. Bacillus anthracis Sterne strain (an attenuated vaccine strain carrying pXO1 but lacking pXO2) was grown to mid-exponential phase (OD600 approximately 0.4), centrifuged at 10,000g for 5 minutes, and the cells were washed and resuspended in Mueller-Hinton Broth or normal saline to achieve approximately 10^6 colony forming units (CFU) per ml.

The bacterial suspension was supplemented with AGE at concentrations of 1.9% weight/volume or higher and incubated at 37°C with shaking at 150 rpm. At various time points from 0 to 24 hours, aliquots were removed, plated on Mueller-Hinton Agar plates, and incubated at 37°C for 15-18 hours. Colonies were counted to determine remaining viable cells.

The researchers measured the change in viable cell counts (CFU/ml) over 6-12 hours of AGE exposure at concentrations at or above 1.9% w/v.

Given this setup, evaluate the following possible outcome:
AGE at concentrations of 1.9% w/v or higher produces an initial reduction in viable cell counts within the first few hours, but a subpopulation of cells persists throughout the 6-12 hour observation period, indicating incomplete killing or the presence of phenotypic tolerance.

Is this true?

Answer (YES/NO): NO